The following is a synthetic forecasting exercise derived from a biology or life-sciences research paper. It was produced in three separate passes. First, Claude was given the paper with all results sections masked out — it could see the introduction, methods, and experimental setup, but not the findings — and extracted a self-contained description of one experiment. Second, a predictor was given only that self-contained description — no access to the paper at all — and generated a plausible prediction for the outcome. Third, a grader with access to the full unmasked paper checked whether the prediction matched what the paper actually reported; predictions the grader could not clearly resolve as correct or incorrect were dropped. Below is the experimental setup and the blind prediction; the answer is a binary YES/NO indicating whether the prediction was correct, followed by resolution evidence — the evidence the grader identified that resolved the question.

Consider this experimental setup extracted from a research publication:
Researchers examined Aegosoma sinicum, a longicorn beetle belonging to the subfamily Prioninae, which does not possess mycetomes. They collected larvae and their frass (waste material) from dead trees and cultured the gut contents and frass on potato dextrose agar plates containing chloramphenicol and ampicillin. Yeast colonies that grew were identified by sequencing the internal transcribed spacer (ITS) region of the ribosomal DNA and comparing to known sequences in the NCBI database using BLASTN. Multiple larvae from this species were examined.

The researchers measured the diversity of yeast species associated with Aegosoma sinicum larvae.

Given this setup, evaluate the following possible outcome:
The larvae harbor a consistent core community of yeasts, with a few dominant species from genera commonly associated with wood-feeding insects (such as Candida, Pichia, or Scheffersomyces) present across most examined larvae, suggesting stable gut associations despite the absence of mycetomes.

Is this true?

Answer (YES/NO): NO